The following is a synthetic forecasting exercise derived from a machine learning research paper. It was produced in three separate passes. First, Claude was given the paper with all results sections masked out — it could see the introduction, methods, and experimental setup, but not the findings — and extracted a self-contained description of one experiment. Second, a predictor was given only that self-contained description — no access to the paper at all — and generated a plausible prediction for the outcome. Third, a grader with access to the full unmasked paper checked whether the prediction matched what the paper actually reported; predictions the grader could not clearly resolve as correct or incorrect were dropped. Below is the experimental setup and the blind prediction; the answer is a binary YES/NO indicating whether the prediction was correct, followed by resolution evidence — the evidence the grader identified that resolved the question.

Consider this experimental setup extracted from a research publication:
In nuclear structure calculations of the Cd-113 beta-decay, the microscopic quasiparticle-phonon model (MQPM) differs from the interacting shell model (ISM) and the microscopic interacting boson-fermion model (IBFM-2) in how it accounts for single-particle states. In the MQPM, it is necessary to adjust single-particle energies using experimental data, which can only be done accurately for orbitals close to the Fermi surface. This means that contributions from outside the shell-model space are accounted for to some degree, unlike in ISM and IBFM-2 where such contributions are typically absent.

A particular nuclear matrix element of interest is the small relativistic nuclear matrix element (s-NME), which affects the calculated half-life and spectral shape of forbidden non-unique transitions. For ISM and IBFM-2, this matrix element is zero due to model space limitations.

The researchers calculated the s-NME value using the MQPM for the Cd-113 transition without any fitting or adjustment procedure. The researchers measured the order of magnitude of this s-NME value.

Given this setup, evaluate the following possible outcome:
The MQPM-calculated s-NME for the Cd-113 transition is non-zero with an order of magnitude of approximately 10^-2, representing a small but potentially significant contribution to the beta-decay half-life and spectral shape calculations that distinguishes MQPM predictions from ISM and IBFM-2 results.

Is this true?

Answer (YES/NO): NO